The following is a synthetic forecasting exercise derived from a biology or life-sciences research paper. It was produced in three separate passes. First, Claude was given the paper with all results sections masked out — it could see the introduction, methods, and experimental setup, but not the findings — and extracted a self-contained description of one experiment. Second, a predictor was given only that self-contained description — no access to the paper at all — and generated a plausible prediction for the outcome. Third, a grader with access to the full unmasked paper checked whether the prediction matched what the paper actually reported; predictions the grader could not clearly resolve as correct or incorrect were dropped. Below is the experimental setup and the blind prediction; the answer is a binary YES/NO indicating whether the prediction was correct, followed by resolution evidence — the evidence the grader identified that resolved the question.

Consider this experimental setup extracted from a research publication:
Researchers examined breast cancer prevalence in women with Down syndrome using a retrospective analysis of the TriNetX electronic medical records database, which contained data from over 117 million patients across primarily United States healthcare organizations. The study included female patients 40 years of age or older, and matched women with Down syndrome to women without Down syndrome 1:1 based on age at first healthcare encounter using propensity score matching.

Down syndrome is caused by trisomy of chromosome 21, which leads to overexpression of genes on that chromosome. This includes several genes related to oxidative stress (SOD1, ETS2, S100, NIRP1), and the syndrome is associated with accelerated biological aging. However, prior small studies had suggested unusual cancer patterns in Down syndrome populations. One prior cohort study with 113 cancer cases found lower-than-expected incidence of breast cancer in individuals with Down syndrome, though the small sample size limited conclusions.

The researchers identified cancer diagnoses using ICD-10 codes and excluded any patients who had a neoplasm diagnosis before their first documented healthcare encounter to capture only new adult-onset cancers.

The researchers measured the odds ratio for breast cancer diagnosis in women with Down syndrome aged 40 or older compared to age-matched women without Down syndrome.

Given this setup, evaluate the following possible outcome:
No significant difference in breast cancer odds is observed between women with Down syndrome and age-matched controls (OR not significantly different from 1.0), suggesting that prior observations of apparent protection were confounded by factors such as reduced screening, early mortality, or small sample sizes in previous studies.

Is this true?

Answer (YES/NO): NO